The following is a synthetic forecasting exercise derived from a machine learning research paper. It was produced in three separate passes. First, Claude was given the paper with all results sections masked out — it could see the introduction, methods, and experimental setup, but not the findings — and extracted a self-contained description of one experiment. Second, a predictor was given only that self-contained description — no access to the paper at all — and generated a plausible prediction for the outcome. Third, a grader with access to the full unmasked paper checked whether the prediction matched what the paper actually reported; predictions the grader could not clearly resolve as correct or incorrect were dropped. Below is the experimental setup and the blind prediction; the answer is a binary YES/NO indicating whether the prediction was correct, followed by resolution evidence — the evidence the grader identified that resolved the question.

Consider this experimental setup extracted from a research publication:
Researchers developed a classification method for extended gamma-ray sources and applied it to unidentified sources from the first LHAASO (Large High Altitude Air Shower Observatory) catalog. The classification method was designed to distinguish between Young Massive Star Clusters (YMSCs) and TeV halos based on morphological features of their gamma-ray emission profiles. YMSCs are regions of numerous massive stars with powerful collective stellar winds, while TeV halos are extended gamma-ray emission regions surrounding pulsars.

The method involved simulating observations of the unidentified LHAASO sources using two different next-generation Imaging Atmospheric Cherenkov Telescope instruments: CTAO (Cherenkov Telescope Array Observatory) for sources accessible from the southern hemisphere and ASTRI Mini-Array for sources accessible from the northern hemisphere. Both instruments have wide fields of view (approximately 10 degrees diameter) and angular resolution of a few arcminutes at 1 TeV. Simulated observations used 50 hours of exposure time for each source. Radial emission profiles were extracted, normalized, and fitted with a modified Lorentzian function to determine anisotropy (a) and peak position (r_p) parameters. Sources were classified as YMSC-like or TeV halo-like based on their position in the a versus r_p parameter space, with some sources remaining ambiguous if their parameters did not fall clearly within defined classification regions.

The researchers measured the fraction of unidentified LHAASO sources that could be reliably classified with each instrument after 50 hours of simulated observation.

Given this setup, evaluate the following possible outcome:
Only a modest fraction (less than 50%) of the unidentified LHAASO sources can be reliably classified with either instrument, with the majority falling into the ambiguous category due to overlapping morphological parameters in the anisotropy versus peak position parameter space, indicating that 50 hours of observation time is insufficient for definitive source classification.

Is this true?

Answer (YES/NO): NO